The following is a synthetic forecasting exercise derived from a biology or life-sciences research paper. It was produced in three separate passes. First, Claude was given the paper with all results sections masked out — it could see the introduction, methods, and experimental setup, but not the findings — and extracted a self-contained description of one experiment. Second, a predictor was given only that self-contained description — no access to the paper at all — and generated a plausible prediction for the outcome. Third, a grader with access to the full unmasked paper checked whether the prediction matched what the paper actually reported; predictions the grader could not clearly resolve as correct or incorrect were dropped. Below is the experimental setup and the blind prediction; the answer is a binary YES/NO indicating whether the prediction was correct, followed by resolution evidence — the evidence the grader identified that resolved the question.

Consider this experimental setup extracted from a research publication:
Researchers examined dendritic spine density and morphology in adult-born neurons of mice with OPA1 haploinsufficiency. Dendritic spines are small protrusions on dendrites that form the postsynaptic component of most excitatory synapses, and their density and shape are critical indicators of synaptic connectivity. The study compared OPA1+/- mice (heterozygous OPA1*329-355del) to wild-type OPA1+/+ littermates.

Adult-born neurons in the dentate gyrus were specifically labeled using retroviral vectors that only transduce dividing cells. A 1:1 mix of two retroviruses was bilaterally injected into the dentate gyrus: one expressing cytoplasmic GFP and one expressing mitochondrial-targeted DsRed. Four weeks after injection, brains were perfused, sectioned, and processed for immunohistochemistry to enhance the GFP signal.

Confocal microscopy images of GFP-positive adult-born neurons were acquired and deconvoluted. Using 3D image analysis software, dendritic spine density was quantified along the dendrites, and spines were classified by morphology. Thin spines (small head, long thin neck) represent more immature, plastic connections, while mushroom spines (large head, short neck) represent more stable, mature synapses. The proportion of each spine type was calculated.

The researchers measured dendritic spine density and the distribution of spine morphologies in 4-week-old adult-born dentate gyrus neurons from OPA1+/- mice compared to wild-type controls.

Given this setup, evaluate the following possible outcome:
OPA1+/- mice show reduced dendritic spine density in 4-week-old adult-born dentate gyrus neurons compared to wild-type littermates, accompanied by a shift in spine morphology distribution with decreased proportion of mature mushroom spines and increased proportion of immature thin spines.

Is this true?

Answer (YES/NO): NO